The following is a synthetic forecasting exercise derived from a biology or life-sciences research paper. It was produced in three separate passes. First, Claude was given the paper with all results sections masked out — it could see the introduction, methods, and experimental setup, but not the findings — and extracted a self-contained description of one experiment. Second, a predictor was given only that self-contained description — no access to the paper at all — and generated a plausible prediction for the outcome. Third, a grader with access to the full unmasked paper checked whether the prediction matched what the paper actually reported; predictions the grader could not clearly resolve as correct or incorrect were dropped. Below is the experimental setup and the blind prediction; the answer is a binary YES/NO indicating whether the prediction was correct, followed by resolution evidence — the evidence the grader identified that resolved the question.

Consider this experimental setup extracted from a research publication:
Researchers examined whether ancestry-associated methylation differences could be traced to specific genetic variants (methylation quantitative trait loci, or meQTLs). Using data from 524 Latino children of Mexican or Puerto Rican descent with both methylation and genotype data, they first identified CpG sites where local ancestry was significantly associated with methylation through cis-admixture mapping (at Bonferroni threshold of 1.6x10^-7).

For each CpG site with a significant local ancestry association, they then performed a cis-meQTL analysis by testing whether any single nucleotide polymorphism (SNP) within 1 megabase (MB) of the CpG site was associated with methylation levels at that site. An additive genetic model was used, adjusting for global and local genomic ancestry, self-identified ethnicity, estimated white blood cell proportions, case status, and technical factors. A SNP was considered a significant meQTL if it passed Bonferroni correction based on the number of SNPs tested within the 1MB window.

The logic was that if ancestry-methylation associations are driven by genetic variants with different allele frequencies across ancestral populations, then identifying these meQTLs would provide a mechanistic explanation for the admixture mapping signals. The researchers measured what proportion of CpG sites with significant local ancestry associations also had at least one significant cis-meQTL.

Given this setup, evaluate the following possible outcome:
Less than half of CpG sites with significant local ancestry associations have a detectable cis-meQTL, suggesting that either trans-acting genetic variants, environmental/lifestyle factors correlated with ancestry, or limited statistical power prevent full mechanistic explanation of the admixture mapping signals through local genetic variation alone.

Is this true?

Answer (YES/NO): NO